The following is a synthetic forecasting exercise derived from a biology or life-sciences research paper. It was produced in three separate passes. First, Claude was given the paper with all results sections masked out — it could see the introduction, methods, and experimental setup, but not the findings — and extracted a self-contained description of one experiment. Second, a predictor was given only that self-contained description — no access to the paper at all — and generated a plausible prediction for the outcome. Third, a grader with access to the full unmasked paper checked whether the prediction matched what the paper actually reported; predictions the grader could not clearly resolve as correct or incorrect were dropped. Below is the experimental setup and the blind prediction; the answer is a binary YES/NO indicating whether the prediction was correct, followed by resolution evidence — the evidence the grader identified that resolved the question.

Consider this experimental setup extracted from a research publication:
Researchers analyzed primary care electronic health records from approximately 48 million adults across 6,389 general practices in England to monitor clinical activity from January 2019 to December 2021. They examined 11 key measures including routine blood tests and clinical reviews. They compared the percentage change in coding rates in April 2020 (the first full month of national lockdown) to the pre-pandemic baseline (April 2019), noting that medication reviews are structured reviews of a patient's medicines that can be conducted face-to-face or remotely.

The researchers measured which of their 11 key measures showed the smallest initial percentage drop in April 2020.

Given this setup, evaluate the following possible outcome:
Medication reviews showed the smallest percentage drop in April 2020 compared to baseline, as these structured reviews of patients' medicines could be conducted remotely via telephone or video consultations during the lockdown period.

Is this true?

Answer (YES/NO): YES